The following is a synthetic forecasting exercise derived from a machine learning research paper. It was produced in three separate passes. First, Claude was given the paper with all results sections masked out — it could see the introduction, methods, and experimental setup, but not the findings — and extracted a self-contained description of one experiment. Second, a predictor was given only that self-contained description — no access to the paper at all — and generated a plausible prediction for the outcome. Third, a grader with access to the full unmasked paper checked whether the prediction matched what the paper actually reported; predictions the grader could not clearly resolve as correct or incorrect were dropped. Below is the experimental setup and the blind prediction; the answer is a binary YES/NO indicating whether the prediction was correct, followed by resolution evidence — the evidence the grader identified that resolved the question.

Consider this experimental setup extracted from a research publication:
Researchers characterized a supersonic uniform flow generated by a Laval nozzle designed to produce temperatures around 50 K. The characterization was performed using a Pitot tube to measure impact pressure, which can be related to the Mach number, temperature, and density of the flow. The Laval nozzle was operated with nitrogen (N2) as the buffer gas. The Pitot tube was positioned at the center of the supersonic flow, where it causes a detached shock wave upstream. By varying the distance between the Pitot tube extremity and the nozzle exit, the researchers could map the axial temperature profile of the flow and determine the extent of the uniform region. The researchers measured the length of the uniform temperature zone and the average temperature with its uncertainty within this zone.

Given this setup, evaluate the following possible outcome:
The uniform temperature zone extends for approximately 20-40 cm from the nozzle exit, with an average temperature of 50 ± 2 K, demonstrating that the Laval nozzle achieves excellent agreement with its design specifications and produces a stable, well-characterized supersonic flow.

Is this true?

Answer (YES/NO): NO